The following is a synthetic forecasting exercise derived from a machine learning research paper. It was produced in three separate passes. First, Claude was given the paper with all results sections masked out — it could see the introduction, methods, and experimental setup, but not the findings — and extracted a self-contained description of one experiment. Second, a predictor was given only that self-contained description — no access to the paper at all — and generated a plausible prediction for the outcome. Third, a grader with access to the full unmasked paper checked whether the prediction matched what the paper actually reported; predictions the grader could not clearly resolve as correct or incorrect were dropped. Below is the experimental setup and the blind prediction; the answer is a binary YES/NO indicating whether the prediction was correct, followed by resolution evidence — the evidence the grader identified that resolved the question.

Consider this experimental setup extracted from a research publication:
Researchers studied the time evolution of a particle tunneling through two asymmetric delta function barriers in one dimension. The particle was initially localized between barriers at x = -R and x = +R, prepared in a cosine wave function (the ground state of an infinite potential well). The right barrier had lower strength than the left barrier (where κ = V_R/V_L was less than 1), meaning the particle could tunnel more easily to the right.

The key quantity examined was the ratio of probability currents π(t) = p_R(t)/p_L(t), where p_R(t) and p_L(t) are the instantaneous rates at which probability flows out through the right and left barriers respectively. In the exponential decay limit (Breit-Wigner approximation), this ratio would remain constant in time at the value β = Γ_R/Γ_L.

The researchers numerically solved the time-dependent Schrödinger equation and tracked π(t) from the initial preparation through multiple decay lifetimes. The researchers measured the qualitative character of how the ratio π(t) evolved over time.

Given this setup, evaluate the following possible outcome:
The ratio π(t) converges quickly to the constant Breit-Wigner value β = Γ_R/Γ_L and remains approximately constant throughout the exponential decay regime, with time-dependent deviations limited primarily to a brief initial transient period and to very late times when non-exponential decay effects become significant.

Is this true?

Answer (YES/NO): NO